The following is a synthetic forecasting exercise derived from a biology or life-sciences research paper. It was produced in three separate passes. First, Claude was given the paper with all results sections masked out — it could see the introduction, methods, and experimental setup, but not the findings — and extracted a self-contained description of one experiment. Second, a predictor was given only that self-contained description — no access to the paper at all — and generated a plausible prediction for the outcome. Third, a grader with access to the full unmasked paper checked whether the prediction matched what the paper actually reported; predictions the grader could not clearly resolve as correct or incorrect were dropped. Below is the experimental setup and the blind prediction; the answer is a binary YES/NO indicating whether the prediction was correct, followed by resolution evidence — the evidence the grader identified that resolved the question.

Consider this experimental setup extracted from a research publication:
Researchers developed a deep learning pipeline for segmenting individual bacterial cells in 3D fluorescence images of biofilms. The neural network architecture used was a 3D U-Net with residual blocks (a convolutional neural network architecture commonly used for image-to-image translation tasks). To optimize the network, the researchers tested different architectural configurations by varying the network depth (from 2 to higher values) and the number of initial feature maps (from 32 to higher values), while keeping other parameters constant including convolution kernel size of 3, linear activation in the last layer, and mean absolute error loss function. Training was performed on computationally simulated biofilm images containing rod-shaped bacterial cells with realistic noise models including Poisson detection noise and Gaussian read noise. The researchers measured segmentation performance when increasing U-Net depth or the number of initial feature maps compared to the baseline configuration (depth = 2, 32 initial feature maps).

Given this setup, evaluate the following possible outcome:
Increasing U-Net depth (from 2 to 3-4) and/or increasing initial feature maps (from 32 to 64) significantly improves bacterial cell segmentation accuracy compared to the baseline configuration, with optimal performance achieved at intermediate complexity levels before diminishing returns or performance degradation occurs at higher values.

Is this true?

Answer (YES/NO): NO